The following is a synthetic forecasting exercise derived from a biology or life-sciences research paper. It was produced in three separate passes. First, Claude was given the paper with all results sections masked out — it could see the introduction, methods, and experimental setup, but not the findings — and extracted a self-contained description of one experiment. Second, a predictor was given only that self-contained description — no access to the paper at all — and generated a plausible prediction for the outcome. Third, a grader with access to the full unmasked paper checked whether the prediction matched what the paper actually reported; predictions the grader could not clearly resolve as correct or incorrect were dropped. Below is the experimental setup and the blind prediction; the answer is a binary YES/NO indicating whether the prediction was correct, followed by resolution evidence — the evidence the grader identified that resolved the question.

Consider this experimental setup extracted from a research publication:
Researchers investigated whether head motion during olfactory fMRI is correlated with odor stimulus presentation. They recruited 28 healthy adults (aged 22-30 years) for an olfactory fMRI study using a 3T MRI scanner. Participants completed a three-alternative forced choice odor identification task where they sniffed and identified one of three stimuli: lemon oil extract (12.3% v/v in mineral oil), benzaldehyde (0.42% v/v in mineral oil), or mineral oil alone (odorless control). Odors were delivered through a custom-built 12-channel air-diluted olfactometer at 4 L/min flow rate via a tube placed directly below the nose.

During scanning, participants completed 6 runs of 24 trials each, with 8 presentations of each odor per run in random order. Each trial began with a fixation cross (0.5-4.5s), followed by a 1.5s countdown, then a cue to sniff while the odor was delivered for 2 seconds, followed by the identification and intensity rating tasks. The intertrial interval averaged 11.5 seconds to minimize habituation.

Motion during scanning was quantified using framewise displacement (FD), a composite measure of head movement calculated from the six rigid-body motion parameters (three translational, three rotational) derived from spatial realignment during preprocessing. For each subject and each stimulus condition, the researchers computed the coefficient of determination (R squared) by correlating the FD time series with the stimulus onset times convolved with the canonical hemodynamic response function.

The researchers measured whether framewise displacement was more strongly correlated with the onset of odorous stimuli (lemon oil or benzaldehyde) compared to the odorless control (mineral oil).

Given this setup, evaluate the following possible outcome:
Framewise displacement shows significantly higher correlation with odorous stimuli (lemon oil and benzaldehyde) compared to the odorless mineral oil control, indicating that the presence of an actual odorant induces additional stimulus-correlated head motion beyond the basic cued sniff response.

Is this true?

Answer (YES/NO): NO